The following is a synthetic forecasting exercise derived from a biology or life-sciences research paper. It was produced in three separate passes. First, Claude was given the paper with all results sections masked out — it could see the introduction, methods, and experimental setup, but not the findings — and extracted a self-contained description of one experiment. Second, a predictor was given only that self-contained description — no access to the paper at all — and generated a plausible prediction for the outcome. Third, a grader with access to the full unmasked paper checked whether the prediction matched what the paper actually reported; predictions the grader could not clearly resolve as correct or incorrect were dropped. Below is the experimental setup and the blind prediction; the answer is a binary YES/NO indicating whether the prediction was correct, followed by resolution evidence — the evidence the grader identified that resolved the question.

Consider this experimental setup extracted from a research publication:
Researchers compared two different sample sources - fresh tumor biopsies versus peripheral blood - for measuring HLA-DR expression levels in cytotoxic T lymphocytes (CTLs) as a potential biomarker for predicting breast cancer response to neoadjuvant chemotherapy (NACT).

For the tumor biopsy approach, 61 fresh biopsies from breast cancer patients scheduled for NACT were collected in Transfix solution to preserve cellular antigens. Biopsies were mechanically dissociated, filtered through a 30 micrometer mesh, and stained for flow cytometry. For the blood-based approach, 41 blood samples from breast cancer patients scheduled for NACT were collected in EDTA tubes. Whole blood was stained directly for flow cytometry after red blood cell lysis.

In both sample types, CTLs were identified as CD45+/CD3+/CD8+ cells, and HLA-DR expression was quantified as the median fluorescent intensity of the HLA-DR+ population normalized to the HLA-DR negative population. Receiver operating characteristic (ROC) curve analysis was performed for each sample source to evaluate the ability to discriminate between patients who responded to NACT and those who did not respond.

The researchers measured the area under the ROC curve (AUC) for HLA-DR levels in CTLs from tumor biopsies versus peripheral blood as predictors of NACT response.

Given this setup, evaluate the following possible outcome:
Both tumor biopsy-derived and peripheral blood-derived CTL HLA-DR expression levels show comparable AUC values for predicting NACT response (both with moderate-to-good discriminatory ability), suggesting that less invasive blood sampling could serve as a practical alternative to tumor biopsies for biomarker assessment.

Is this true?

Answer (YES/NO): NO